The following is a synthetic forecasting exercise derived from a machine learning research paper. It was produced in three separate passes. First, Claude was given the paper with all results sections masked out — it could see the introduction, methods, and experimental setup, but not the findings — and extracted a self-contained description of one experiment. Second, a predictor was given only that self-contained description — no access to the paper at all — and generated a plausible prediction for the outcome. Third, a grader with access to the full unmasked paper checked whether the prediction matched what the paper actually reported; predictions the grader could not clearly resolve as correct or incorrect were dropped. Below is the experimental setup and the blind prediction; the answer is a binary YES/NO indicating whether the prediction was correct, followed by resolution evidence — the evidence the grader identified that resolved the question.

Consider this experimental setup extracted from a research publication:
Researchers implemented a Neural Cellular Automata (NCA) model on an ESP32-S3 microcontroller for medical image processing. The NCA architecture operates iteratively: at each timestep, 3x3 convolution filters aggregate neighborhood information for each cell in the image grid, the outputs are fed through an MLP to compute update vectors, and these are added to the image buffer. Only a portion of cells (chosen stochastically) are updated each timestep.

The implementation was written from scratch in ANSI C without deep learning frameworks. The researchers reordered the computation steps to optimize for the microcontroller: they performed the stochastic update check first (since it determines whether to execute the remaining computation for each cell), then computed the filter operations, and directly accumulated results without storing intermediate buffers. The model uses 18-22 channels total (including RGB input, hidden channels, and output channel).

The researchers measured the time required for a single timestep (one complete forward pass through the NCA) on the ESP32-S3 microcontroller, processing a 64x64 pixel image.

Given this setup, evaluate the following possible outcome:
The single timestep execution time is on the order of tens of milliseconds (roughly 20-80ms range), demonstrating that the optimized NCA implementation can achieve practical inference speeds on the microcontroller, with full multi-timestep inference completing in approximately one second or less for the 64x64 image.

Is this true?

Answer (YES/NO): NO